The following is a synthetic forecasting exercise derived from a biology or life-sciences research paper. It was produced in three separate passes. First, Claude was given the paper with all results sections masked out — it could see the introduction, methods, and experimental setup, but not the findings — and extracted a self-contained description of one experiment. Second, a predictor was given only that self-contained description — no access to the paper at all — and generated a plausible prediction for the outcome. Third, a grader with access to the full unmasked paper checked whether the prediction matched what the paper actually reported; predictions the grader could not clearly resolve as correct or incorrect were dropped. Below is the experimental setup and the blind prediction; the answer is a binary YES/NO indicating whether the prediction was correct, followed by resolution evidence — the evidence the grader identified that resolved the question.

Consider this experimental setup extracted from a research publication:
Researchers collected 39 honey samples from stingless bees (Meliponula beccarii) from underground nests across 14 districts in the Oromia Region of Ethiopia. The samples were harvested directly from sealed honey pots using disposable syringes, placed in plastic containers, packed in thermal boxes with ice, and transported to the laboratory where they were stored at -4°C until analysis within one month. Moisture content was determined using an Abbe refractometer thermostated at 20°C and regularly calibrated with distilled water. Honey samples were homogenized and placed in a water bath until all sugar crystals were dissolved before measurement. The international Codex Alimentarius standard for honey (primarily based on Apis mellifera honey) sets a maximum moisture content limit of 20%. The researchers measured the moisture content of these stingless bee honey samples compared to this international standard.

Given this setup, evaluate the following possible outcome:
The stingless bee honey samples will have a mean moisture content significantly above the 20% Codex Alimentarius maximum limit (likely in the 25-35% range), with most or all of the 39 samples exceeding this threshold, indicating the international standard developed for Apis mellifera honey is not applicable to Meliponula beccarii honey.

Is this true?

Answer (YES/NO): YES